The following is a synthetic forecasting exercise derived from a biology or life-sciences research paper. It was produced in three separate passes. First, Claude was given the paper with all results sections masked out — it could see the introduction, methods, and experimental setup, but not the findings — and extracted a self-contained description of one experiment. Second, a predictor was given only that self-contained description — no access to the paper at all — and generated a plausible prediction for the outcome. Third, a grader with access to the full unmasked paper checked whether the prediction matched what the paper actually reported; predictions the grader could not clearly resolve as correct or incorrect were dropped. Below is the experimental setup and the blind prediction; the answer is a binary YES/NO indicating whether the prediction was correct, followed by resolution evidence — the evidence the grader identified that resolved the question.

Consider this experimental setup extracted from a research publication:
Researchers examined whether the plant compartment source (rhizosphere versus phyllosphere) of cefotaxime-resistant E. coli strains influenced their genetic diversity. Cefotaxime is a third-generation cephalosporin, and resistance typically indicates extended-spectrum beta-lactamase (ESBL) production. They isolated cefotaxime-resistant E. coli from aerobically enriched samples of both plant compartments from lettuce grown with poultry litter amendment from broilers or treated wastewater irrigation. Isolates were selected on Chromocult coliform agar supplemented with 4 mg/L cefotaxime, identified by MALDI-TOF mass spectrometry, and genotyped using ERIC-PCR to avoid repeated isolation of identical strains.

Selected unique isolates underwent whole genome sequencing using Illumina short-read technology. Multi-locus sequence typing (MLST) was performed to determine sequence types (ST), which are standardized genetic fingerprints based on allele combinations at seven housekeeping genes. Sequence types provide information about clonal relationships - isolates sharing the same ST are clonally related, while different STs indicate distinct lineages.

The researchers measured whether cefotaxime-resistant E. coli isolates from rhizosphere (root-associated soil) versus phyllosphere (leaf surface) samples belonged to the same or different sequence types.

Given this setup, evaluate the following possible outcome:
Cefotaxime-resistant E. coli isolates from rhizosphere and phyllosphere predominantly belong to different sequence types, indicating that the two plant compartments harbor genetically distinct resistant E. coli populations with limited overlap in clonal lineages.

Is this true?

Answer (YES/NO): YES